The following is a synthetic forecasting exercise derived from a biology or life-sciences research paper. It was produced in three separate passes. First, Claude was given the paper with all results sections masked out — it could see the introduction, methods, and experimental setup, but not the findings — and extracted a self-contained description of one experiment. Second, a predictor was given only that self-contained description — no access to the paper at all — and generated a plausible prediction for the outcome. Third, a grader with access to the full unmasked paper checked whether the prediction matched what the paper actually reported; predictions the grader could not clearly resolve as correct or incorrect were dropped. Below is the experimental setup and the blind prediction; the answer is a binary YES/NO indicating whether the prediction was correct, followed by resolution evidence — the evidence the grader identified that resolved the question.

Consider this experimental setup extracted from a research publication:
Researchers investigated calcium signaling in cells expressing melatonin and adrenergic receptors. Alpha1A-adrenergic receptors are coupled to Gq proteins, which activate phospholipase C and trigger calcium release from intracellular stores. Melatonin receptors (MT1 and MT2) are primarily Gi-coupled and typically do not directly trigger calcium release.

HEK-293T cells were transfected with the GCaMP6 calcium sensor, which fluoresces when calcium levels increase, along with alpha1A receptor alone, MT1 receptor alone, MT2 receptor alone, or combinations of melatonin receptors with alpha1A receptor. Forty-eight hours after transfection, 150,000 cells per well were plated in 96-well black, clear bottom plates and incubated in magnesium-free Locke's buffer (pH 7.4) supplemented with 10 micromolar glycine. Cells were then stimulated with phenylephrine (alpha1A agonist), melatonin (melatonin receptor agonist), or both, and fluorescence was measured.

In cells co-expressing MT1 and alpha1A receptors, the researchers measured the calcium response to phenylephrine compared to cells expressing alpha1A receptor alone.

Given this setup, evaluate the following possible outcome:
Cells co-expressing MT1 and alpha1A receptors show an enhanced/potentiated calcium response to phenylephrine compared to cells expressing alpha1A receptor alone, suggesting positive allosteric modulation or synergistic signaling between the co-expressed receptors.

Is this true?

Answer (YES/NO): NO